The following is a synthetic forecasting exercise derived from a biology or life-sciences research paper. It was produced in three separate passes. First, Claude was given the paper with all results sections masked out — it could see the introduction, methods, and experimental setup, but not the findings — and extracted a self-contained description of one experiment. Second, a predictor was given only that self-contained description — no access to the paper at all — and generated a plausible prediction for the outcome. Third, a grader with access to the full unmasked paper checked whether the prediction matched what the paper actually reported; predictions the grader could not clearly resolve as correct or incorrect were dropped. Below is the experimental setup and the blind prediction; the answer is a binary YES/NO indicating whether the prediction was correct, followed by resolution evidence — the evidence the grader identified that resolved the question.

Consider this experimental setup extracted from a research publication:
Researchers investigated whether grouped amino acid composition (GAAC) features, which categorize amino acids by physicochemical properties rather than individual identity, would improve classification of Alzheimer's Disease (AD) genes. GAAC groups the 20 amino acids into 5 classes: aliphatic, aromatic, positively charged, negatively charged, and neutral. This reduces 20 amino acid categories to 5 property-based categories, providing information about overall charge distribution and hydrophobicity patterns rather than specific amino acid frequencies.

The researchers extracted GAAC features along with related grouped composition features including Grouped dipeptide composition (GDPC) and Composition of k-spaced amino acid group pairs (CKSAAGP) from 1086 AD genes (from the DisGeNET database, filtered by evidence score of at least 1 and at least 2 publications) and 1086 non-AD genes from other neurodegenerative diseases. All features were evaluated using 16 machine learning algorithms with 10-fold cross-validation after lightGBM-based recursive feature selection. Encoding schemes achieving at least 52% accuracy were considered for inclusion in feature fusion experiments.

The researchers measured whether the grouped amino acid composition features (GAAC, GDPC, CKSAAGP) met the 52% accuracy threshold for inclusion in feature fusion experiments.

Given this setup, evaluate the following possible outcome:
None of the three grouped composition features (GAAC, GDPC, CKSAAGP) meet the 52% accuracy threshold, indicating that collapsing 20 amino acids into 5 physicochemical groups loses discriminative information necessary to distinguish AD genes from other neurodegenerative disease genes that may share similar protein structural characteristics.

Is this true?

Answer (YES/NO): YES